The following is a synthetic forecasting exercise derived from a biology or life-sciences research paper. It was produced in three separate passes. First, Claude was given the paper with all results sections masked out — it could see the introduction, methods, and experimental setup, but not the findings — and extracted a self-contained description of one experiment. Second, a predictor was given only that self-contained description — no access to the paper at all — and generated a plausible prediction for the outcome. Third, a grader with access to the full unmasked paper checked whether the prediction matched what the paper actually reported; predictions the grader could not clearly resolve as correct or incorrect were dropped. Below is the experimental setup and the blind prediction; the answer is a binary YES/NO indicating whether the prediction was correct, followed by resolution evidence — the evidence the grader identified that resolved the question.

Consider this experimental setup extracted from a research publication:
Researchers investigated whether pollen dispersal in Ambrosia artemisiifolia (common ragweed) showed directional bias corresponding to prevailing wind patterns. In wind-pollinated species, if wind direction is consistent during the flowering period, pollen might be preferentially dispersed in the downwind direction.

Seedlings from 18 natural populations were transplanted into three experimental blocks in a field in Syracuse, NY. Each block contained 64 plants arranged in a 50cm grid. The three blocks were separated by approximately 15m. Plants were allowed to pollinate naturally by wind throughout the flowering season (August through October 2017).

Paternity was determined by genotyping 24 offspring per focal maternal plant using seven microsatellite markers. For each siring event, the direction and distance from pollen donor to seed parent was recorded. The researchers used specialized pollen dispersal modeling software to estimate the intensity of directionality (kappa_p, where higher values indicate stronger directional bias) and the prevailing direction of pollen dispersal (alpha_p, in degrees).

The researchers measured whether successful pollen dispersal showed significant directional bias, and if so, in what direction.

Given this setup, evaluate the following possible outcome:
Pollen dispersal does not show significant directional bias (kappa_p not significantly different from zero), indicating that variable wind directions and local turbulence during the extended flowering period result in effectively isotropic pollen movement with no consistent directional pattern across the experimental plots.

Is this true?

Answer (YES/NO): YES